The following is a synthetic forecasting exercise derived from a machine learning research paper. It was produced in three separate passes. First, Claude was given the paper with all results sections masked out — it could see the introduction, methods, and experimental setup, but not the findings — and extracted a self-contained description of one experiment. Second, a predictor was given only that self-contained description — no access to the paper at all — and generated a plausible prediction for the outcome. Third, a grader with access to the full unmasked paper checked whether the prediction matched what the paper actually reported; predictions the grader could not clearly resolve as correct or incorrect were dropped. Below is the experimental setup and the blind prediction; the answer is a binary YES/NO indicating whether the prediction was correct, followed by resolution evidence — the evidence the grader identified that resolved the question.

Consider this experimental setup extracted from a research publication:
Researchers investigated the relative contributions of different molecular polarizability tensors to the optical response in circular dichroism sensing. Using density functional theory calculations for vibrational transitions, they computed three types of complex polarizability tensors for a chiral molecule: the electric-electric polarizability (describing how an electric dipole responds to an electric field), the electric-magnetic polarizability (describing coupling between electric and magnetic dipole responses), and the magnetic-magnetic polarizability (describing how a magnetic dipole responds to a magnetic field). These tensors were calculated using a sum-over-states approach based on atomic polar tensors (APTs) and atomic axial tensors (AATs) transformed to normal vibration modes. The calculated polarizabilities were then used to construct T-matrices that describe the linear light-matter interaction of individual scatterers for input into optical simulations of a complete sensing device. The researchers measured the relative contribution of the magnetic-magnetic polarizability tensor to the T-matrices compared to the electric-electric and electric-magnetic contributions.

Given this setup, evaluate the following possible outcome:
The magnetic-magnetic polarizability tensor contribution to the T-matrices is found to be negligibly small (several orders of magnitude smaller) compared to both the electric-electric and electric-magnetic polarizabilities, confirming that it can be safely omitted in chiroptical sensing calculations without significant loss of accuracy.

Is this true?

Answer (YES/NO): YES